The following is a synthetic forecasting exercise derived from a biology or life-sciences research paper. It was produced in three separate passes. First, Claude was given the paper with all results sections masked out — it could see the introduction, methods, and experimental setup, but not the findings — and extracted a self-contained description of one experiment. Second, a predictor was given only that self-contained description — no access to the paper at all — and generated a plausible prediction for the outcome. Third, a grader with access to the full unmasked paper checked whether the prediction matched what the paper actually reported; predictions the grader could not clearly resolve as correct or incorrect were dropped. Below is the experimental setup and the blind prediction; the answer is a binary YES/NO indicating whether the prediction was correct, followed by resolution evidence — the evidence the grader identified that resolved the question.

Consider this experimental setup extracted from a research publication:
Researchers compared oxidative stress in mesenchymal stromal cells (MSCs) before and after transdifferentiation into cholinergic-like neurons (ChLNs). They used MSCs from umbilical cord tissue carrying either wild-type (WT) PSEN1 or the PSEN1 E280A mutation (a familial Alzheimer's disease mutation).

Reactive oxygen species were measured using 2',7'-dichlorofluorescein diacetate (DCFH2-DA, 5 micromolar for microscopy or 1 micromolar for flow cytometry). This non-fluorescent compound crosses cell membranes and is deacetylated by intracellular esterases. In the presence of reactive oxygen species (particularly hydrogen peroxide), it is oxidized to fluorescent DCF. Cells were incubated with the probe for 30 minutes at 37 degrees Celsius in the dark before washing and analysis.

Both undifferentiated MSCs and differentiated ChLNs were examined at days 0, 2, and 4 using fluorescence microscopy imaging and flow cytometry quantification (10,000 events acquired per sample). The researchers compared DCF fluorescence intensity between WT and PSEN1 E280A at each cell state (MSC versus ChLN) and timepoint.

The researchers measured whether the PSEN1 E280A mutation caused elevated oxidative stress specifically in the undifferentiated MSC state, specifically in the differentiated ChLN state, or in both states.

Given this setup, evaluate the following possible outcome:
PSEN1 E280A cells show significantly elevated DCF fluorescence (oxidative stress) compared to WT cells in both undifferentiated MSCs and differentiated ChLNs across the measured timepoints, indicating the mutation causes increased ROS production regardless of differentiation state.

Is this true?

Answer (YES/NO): NO